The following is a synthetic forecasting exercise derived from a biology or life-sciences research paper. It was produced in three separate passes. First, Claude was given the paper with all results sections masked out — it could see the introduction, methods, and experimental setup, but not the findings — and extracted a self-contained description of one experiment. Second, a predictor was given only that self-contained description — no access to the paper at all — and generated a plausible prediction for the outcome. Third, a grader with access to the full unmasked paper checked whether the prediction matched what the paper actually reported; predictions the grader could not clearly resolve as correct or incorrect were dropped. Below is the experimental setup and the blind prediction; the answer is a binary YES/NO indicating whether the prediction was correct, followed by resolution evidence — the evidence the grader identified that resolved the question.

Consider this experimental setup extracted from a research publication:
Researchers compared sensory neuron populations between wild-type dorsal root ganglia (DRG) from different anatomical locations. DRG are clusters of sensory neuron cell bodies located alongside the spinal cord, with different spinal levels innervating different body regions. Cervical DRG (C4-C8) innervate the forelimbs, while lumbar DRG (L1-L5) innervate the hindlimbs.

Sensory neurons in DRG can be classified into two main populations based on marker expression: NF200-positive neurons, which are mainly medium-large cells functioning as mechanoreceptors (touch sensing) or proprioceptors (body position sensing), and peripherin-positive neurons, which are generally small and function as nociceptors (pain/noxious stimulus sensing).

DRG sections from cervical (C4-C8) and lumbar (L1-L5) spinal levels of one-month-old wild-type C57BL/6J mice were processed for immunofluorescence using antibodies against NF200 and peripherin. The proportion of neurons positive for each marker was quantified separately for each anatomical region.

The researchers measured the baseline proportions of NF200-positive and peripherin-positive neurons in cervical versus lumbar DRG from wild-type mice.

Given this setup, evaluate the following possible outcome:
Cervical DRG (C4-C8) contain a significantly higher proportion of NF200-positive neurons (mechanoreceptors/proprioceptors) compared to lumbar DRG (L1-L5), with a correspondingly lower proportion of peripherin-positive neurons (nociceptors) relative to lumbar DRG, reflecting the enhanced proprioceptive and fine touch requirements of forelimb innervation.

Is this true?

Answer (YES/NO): YES